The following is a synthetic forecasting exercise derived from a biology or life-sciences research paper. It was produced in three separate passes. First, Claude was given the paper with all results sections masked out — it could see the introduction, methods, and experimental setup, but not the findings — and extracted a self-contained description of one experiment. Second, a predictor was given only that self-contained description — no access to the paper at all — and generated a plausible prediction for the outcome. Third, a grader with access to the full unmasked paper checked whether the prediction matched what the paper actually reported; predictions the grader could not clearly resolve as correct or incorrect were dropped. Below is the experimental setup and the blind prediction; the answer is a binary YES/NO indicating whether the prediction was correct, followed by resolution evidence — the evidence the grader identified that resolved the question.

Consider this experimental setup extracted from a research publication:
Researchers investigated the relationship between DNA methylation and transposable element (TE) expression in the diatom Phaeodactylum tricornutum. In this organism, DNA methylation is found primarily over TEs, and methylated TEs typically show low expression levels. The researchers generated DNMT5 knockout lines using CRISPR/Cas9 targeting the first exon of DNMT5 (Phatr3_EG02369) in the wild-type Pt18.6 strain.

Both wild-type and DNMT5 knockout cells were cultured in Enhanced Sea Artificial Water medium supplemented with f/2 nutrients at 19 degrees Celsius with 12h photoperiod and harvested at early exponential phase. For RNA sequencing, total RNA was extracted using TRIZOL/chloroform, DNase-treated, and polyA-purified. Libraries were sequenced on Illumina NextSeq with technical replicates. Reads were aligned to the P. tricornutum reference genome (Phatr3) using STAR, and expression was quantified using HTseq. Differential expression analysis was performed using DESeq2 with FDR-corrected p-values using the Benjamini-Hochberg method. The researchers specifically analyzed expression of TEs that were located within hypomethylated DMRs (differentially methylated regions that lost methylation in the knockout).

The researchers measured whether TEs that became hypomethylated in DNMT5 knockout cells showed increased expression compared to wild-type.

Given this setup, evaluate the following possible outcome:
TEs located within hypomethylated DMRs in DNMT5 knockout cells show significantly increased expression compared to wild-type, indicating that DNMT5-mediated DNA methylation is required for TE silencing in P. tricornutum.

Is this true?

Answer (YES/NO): YES